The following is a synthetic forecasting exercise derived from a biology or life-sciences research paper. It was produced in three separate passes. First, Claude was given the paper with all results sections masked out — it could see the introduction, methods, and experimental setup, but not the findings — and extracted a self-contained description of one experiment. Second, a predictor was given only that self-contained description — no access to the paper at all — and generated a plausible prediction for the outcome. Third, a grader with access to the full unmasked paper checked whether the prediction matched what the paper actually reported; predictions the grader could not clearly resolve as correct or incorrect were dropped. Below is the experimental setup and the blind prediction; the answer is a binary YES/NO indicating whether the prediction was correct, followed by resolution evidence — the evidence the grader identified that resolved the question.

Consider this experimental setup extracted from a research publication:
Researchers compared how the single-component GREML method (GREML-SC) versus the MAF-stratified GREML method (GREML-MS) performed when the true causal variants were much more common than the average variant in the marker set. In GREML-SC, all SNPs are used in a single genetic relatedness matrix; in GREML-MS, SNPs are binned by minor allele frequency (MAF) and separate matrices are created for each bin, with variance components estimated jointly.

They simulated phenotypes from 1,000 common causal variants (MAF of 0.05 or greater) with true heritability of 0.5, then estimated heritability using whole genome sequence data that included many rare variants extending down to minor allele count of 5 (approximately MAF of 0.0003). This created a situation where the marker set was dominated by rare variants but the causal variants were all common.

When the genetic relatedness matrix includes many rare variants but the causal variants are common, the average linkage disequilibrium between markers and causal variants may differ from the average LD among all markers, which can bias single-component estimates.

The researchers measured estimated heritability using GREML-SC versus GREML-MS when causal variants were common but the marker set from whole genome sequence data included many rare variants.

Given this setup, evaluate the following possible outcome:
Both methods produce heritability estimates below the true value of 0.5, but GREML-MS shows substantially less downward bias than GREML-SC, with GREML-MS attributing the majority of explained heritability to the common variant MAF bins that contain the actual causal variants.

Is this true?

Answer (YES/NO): NO